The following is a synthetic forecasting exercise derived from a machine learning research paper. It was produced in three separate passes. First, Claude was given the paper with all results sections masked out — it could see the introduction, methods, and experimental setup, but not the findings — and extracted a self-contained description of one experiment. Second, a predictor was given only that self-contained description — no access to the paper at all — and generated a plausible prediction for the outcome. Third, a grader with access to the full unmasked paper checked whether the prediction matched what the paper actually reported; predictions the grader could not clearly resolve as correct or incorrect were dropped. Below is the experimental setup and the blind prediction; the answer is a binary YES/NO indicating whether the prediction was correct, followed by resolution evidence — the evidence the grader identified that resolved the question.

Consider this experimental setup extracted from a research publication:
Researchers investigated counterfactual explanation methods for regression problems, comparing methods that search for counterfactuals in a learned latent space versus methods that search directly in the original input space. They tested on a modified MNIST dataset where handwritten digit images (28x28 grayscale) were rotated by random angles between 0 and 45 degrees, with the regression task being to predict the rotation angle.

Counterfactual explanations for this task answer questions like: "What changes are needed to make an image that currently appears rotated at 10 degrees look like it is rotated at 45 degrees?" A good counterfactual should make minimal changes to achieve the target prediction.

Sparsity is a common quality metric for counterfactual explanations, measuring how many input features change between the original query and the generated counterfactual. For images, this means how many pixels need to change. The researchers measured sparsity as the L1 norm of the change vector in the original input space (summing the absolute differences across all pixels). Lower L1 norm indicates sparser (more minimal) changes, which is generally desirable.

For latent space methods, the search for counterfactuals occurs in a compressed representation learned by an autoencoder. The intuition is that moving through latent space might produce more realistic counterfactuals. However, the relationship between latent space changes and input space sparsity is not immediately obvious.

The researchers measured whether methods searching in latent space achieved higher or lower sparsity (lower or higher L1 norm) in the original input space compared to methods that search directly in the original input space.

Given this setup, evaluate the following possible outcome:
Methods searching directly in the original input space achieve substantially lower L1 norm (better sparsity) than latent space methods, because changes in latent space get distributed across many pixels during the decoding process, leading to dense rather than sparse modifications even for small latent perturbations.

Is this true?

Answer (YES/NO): YES